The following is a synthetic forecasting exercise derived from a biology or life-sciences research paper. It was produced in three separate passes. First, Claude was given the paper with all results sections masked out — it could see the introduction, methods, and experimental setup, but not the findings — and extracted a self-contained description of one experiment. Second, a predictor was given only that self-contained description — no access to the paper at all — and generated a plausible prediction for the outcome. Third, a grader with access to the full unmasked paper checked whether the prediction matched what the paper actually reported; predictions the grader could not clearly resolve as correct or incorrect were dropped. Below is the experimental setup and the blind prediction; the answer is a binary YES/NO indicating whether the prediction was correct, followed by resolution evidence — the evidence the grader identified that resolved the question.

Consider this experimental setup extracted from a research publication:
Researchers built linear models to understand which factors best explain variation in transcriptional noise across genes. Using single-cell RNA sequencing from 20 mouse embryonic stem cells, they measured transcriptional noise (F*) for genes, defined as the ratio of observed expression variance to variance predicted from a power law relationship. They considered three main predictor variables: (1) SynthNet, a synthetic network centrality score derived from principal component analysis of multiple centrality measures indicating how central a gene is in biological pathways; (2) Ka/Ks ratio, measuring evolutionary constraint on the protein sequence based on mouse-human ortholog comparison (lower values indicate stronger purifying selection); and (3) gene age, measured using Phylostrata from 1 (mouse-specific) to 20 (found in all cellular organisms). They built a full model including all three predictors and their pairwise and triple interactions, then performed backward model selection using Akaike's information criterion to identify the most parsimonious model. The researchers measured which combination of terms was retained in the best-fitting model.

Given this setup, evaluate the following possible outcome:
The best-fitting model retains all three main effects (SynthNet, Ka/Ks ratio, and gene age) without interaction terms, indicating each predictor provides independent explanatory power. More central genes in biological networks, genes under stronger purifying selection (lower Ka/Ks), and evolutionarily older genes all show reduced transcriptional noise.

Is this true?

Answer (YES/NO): NO